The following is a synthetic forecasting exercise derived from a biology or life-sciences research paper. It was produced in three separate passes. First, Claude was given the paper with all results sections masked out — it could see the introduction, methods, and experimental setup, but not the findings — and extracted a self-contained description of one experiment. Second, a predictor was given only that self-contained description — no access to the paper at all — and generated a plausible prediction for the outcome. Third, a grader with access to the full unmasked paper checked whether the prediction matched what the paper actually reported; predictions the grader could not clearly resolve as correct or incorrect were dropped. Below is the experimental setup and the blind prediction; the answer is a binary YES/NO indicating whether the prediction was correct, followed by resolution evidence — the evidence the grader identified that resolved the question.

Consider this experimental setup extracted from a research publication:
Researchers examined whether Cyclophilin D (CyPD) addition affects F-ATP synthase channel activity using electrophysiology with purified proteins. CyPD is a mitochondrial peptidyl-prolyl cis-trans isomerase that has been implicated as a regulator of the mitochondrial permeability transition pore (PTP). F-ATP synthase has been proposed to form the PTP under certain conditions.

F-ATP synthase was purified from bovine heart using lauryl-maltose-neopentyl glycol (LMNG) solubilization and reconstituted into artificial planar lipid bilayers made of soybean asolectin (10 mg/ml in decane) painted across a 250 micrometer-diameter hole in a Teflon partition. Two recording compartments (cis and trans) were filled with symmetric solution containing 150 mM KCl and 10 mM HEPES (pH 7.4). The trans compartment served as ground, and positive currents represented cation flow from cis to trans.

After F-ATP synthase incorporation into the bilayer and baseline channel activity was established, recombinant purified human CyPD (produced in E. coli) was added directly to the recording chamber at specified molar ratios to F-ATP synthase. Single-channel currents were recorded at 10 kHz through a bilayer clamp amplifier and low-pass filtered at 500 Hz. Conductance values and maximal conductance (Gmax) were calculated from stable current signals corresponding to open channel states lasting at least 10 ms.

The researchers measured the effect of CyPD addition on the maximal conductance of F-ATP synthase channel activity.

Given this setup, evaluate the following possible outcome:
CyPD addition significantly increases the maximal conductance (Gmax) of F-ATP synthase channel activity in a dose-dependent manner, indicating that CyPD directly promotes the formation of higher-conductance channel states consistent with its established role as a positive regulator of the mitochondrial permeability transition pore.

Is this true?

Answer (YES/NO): YES